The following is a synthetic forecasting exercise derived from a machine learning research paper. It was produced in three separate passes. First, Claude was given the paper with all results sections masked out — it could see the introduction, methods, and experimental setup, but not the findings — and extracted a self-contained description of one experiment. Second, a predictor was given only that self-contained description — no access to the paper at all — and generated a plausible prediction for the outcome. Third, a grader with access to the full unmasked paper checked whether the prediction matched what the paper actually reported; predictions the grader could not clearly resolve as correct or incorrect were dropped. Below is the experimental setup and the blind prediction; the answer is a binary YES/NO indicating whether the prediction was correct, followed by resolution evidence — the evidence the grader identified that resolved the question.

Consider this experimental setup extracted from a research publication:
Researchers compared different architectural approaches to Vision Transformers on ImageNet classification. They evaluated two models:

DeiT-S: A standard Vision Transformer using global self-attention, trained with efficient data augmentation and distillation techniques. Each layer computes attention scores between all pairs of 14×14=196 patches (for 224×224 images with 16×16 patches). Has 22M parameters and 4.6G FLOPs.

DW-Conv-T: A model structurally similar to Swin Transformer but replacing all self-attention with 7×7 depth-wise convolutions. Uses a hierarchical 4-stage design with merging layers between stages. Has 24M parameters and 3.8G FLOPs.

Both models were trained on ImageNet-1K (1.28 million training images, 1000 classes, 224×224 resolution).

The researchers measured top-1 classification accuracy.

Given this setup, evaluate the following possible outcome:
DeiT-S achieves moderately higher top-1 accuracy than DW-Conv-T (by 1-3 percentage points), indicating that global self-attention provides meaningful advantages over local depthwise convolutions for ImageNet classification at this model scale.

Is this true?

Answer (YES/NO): NO